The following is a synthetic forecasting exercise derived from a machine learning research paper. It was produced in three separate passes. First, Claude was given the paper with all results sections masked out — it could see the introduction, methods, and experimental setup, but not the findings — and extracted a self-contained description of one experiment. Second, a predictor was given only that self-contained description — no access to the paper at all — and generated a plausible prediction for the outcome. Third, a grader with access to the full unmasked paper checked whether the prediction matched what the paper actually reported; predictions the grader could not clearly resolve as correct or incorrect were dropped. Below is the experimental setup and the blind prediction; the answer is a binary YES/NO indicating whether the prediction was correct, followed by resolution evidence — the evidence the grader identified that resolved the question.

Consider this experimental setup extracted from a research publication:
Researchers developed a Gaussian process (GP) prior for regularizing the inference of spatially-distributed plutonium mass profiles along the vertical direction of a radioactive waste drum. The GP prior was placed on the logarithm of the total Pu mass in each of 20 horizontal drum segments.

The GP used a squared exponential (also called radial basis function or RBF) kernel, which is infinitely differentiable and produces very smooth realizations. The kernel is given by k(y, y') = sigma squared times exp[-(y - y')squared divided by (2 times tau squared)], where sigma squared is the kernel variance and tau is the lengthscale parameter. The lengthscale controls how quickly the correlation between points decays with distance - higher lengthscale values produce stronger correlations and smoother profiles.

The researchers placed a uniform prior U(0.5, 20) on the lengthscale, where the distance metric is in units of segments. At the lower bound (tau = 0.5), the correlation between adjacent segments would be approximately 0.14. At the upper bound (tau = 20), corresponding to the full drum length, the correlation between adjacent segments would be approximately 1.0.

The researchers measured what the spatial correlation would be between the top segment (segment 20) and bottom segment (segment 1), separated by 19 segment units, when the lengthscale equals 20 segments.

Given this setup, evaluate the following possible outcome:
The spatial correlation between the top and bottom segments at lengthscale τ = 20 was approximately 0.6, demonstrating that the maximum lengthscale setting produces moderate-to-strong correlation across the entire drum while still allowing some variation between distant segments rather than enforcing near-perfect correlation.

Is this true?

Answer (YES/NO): YES